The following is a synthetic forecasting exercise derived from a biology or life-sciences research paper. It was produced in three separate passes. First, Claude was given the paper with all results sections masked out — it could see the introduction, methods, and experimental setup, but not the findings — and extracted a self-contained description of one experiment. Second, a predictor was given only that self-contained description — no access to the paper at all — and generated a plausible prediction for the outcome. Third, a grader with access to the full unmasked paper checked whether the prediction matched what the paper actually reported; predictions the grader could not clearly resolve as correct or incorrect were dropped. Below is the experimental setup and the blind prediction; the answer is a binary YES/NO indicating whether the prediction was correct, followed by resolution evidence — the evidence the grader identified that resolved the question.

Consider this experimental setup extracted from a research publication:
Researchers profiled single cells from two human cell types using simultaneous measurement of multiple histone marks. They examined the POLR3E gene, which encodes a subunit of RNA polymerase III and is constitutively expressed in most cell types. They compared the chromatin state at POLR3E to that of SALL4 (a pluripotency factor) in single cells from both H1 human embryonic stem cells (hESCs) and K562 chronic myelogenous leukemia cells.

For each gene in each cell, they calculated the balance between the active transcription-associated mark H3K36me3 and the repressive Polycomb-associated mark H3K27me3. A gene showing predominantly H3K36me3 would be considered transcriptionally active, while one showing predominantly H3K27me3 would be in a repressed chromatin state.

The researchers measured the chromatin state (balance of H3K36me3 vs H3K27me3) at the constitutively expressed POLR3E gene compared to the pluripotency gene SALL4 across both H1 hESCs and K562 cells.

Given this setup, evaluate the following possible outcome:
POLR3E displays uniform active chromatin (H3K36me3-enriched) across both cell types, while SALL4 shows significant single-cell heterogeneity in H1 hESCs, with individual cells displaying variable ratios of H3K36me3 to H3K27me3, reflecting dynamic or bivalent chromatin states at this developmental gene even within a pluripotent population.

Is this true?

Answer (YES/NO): NO